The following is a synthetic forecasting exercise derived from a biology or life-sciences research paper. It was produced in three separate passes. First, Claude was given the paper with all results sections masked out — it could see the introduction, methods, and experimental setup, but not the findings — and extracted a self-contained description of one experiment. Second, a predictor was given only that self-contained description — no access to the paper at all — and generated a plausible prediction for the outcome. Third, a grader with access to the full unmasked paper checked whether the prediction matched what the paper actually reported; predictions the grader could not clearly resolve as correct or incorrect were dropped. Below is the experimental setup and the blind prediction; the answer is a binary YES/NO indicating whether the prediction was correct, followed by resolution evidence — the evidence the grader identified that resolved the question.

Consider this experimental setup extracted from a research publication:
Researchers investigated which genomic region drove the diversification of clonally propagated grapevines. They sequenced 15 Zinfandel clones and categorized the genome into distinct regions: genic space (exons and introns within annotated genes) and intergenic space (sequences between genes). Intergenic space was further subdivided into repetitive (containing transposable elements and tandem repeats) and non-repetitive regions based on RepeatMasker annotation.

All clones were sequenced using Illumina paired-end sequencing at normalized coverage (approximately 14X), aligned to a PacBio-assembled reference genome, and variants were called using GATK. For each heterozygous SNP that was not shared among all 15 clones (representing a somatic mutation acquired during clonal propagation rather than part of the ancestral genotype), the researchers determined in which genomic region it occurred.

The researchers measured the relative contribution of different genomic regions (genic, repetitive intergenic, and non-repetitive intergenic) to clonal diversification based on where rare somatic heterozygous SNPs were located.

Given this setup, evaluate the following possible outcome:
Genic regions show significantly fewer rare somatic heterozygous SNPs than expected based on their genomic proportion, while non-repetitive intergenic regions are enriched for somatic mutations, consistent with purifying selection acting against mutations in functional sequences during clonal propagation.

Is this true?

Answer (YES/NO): NO